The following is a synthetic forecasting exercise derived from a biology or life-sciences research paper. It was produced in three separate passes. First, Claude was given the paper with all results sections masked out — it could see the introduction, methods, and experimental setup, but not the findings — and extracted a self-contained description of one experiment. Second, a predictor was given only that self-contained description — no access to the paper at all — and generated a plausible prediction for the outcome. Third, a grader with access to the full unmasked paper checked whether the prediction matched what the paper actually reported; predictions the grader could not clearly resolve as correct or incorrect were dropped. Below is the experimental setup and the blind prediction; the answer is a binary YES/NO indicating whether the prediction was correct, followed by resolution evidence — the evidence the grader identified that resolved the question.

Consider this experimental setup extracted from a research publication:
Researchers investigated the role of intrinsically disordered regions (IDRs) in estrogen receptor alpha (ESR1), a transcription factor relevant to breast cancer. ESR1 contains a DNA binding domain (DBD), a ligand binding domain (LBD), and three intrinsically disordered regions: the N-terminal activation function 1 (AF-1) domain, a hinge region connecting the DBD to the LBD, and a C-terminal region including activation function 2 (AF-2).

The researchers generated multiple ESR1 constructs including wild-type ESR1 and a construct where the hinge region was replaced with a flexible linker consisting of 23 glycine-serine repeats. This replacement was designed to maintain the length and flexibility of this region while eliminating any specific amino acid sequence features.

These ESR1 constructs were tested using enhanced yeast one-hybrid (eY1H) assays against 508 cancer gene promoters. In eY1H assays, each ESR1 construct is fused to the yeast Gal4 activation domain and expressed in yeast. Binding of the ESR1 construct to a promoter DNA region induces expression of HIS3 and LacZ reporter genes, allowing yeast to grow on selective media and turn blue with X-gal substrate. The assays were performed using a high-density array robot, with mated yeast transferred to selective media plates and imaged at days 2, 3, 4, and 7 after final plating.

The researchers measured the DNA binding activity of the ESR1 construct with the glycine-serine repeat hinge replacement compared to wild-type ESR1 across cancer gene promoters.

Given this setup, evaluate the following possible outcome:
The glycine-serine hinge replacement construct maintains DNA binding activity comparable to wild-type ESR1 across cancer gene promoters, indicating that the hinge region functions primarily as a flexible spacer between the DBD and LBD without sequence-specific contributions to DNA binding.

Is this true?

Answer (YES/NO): NO